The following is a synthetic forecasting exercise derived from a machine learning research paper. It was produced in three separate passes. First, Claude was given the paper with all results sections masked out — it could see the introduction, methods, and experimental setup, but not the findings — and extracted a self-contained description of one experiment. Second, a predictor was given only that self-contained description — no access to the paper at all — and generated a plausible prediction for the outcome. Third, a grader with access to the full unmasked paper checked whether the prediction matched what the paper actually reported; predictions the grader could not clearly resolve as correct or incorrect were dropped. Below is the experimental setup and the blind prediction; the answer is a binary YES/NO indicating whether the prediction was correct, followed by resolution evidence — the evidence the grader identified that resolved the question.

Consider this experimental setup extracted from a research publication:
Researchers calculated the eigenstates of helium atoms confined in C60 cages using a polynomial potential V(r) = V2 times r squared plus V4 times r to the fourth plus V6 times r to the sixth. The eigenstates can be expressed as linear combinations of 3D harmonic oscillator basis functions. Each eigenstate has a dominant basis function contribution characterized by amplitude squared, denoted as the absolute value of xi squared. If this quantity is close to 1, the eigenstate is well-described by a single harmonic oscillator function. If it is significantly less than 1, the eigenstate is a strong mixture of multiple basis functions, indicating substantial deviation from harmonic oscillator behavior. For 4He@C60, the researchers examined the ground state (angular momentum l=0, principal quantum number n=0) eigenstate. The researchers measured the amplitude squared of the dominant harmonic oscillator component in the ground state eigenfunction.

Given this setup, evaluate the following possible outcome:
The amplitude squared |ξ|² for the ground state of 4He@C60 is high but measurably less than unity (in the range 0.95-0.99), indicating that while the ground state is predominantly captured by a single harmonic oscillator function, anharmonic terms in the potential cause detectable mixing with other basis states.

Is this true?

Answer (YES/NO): YES